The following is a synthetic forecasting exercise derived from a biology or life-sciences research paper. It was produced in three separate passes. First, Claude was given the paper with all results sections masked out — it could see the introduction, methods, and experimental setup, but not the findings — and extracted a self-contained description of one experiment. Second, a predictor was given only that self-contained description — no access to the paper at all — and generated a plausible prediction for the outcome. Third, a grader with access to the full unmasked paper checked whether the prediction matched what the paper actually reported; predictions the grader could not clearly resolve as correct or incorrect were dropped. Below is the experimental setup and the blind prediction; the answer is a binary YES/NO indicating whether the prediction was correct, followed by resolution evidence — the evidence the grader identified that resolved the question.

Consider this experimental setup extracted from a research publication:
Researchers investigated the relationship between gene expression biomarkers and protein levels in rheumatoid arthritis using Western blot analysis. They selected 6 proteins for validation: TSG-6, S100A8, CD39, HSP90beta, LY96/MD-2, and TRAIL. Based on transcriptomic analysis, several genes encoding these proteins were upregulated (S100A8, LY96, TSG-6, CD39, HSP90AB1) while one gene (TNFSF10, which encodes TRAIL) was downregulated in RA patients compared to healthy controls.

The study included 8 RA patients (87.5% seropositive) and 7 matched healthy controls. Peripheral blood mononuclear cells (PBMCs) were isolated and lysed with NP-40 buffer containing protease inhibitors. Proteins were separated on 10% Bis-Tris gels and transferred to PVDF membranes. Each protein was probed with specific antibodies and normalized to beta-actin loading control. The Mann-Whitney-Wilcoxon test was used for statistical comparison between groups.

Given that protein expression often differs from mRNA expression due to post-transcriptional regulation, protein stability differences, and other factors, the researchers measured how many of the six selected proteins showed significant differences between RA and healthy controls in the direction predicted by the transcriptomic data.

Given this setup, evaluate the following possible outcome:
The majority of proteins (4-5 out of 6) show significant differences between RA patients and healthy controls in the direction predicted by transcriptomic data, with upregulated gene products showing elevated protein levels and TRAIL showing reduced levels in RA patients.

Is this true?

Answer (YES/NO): NO